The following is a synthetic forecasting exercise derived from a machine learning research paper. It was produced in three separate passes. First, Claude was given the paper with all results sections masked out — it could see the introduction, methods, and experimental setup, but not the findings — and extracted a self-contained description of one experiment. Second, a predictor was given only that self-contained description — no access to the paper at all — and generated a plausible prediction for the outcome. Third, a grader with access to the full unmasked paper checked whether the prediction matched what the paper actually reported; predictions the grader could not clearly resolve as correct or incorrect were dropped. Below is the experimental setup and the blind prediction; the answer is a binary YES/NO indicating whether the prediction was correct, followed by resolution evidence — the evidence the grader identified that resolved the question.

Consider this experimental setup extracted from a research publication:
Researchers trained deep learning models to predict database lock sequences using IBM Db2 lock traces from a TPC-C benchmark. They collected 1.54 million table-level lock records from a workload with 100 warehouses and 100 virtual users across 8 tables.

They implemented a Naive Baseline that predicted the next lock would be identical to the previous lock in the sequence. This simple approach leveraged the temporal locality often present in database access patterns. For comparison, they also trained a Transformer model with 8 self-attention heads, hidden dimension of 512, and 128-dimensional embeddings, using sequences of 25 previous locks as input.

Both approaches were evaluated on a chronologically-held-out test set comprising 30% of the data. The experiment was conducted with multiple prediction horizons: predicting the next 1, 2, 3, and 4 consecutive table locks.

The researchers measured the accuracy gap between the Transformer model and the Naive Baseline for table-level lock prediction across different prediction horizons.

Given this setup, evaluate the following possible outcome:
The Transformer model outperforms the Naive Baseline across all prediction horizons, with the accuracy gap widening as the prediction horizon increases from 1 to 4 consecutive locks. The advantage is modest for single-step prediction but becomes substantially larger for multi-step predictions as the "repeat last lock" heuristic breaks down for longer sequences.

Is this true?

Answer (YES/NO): NO